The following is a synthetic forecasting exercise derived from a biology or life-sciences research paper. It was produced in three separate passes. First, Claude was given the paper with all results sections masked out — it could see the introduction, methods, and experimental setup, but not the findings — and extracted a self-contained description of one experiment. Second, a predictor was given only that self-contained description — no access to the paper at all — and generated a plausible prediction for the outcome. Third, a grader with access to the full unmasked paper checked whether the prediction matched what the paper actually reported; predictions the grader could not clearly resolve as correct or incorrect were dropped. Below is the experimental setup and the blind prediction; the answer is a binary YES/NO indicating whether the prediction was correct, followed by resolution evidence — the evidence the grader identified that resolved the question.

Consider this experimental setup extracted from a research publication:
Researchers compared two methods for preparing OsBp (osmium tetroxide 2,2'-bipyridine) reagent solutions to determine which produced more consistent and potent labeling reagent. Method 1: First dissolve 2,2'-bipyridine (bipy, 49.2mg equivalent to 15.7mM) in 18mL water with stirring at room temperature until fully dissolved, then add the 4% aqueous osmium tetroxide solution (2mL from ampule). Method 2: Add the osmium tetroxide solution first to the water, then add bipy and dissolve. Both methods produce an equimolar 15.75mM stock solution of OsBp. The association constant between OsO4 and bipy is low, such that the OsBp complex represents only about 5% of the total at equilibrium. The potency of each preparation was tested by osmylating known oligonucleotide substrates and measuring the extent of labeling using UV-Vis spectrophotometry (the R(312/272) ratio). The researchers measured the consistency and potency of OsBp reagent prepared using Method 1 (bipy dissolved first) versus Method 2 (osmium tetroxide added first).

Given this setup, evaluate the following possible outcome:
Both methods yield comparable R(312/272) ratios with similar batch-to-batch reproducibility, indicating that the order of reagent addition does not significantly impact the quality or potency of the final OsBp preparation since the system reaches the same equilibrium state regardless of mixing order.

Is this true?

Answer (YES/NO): NO